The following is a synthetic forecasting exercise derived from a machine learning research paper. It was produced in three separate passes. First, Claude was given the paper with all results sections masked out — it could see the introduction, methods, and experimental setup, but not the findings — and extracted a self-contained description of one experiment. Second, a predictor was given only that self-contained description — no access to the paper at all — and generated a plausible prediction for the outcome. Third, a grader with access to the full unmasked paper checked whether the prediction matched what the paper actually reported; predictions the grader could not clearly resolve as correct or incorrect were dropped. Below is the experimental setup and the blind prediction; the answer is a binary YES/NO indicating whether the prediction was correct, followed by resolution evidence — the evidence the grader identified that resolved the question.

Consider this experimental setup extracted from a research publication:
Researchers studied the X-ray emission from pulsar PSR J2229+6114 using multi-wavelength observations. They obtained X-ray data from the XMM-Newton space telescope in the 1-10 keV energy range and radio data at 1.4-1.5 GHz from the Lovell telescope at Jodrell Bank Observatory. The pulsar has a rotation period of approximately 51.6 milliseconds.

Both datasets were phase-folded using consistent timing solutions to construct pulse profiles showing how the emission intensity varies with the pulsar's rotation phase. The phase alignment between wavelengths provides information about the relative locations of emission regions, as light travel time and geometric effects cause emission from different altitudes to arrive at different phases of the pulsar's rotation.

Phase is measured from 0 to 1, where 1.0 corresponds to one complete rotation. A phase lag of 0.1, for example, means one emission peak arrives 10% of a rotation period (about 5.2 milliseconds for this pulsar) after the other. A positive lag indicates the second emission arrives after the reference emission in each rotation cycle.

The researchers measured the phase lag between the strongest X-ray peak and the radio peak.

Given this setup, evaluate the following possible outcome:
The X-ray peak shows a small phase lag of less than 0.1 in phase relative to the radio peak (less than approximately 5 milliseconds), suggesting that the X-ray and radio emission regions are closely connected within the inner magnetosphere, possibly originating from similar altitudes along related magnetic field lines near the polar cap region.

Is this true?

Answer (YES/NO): NO